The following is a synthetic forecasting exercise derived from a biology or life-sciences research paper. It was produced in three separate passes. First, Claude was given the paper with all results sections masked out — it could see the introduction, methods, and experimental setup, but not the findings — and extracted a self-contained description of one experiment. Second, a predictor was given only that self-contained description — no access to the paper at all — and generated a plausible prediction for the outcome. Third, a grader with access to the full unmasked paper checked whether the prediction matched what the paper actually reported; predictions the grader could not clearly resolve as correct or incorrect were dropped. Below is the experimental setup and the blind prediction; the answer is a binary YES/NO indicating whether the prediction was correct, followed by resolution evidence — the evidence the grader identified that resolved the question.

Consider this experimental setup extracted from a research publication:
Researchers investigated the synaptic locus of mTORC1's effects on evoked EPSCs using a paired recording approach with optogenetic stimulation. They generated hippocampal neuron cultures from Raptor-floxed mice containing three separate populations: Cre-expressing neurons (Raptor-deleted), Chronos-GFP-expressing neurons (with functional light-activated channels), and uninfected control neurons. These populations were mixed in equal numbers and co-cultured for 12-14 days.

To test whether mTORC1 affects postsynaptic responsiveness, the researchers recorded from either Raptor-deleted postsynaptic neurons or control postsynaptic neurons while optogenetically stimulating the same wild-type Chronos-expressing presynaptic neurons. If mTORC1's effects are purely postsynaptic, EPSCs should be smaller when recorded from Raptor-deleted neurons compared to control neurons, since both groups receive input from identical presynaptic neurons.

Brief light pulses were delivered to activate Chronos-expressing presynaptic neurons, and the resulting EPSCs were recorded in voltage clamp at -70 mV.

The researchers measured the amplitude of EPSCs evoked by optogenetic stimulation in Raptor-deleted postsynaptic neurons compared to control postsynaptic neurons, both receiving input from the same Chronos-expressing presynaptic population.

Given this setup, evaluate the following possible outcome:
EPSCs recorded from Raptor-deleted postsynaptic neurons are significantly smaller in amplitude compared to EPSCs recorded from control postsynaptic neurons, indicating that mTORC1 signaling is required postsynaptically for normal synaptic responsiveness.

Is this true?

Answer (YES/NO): YES